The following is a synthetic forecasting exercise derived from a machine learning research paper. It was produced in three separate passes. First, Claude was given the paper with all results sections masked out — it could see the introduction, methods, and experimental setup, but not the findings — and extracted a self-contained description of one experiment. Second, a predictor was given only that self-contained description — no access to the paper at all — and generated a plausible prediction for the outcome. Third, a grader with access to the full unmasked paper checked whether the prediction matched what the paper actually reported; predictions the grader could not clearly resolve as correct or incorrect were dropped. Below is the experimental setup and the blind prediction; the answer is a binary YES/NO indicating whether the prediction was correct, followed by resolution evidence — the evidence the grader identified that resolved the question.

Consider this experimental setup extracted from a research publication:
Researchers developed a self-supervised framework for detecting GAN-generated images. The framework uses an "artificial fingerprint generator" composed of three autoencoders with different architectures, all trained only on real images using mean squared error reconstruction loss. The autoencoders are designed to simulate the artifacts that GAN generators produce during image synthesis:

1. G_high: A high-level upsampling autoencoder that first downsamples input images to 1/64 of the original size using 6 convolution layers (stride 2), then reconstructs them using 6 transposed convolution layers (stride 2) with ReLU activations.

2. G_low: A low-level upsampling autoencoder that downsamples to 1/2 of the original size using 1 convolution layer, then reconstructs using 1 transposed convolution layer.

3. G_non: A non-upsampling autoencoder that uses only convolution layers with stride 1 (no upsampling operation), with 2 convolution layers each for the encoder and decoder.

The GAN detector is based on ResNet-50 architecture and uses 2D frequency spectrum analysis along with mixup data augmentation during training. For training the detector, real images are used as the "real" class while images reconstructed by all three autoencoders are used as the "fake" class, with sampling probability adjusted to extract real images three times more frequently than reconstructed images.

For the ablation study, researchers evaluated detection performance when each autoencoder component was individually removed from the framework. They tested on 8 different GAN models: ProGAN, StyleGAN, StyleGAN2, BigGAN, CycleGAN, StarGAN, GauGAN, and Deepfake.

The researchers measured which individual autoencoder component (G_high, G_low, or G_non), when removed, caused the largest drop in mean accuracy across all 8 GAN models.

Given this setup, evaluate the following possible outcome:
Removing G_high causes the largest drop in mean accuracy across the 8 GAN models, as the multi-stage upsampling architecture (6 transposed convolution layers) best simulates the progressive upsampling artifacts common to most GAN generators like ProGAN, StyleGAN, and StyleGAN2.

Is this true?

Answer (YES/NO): NO